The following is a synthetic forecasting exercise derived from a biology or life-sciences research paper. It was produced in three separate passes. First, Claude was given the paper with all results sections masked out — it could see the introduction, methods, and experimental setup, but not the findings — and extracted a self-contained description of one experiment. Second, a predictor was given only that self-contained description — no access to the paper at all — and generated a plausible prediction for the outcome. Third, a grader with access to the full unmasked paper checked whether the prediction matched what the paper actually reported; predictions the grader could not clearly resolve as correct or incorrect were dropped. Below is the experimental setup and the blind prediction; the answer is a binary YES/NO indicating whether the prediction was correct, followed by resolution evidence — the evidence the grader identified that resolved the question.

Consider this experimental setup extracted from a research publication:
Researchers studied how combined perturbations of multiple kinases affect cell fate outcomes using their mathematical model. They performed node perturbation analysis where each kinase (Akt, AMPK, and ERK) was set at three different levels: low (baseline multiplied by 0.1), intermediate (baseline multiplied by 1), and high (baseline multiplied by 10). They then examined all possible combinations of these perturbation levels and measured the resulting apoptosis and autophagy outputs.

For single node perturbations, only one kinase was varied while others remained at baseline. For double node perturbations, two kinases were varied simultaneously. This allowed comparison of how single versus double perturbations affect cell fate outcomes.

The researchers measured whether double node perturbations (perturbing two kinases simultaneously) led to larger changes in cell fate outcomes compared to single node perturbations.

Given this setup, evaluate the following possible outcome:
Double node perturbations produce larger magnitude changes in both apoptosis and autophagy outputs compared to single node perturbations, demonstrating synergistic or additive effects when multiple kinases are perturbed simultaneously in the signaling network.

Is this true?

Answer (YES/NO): NO